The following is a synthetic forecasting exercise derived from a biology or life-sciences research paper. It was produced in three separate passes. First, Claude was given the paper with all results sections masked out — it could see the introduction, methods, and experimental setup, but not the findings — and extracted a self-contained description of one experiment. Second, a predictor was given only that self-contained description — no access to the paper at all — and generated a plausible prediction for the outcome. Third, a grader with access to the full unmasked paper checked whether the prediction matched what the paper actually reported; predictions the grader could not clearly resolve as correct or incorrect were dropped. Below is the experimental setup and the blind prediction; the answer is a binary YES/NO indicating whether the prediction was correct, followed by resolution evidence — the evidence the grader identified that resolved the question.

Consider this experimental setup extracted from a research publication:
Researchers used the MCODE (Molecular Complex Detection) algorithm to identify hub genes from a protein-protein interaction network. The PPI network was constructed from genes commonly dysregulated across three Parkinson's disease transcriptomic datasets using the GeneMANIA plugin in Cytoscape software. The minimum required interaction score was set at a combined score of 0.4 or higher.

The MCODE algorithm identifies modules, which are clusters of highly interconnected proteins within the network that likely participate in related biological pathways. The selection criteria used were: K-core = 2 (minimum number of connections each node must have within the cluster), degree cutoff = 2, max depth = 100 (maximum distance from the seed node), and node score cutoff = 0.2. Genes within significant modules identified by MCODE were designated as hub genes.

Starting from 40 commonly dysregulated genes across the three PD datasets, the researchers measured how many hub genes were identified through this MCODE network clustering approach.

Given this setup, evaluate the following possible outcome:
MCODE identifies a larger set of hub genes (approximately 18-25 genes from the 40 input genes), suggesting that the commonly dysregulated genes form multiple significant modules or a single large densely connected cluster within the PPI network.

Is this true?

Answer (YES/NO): NO